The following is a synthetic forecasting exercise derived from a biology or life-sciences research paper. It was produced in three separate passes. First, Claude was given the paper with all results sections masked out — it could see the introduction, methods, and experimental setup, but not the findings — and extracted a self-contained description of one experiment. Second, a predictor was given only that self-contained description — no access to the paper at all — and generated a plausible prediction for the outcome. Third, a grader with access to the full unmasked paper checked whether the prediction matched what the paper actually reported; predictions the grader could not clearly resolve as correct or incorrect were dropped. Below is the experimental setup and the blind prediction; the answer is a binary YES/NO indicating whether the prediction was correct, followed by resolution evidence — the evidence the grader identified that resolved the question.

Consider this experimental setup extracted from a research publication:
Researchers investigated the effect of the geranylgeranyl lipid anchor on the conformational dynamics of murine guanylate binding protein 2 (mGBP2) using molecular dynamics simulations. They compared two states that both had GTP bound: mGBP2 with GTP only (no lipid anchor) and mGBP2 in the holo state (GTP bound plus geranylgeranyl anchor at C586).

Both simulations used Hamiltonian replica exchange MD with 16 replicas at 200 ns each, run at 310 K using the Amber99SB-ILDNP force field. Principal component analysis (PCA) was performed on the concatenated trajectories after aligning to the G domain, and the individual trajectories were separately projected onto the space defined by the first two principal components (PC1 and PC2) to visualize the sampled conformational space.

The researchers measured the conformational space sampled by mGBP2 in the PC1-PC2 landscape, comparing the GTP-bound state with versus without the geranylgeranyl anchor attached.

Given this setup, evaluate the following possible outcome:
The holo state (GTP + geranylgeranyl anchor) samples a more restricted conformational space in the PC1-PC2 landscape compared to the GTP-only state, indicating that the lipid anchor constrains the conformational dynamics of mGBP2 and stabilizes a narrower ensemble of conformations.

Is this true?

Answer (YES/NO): NO